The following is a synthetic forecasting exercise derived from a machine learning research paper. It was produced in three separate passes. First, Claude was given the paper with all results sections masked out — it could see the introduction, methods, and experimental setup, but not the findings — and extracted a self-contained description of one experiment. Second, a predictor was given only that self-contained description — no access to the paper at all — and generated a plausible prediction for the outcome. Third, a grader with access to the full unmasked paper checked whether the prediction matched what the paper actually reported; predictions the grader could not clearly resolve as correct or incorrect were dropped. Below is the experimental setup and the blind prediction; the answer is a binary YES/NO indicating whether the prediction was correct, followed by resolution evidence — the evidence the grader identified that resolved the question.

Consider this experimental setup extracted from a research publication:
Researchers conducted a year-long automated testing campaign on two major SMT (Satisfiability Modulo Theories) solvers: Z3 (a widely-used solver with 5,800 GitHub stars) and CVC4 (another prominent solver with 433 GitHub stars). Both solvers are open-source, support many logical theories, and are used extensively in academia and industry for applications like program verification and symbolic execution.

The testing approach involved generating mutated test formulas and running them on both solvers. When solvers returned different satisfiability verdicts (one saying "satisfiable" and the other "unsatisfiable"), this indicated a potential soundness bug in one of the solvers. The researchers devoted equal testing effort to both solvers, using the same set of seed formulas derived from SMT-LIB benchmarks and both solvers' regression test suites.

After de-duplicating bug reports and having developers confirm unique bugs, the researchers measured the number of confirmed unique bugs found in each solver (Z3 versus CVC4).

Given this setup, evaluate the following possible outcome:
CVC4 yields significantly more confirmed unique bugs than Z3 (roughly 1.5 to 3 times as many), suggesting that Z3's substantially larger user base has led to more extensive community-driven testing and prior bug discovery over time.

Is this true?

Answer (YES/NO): NO